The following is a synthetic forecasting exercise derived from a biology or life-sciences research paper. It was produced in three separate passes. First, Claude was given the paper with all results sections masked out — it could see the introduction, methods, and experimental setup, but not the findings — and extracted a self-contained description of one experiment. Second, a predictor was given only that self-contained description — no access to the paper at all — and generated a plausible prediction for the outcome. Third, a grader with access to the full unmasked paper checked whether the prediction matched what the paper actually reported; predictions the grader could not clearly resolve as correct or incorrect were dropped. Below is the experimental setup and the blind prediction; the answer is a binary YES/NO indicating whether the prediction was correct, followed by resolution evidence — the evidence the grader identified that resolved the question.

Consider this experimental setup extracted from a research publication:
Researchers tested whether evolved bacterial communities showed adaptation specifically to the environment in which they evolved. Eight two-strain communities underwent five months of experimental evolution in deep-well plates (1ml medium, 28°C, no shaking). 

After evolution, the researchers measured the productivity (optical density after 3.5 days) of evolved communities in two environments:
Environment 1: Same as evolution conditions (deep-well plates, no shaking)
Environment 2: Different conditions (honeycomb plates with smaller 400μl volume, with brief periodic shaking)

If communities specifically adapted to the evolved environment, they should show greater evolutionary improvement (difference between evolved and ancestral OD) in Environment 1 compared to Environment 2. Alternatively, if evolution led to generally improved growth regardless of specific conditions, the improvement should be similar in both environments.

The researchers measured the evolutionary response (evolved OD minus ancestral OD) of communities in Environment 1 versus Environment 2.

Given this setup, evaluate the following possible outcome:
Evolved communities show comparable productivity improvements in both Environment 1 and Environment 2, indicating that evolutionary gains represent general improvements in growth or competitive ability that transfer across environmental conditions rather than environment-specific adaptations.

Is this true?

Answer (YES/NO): NO